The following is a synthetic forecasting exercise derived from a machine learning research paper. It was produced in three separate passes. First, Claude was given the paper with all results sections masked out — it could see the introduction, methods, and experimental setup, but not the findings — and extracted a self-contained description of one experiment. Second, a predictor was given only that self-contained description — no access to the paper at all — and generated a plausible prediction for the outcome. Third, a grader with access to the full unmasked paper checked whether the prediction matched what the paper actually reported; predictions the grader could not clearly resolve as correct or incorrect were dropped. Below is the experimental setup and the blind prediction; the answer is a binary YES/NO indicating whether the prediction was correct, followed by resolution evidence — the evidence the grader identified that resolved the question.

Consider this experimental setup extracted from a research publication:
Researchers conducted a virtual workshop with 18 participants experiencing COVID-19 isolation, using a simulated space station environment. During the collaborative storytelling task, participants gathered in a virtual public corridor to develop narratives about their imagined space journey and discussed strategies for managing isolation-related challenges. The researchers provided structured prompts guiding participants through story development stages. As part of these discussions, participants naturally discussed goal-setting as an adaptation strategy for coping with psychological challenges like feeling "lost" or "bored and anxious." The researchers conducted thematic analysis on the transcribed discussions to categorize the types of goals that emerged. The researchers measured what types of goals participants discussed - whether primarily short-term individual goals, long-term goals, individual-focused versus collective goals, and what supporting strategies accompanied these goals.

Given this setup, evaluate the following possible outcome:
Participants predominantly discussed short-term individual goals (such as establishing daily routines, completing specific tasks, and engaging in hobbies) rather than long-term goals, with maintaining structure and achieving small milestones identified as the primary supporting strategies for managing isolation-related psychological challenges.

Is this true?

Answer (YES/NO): NO